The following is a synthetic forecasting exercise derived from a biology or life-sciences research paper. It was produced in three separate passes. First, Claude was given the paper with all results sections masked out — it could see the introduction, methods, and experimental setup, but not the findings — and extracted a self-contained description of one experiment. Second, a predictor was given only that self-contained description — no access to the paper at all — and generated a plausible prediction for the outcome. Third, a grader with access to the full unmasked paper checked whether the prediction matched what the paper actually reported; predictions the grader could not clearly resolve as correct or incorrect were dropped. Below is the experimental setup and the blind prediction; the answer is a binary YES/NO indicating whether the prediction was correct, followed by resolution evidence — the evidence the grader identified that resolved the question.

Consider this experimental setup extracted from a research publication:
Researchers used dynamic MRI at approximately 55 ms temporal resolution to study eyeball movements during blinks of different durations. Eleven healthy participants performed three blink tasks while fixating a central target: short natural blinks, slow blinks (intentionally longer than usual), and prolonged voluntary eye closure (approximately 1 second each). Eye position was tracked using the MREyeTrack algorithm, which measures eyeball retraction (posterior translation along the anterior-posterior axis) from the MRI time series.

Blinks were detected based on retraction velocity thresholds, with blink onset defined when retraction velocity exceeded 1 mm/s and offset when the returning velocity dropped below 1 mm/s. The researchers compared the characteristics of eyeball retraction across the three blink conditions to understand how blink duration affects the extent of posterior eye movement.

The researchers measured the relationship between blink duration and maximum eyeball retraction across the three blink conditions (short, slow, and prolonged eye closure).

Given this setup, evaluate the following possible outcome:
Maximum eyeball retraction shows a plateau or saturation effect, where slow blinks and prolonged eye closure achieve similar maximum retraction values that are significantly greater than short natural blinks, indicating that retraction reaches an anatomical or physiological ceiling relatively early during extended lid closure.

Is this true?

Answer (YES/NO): YES